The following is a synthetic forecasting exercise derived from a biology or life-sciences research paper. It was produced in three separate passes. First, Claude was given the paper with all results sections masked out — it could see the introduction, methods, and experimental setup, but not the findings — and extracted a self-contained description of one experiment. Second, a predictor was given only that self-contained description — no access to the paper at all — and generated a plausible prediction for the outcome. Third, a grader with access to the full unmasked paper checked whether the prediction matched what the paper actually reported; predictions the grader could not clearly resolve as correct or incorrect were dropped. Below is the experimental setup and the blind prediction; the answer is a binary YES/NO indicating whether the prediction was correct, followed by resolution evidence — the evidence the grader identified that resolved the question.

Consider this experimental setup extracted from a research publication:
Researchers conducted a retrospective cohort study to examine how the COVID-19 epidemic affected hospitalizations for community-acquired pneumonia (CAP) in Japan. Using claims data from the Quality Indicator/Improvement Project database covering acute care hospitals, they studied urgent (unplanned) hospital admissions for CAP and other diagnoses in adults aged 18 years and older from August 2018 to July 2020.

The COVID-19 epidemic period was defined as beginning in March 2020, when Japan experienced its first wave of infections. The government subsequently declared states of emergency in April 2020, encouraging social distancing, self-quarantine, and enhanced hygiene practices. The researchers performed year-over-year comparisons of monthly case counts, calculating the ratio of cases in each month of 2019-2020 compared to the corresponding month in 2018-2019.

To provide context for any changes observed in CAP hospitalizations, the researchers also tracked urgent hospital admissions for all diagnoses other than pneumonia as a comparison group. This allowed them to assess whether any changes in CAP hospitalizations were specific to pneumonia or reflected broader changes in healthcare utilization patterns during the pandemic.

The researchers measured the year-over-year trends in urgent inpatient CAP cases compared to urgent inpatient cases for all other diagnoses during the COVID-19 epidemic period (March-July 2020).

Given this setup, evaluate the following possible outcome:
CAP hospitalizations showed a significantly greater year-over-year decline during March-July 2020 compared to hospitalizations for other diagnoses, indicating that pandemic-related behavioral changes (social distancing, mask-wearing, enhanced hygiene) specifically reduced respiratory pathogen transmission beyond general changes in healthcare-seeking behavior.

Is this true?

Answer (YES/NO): YES